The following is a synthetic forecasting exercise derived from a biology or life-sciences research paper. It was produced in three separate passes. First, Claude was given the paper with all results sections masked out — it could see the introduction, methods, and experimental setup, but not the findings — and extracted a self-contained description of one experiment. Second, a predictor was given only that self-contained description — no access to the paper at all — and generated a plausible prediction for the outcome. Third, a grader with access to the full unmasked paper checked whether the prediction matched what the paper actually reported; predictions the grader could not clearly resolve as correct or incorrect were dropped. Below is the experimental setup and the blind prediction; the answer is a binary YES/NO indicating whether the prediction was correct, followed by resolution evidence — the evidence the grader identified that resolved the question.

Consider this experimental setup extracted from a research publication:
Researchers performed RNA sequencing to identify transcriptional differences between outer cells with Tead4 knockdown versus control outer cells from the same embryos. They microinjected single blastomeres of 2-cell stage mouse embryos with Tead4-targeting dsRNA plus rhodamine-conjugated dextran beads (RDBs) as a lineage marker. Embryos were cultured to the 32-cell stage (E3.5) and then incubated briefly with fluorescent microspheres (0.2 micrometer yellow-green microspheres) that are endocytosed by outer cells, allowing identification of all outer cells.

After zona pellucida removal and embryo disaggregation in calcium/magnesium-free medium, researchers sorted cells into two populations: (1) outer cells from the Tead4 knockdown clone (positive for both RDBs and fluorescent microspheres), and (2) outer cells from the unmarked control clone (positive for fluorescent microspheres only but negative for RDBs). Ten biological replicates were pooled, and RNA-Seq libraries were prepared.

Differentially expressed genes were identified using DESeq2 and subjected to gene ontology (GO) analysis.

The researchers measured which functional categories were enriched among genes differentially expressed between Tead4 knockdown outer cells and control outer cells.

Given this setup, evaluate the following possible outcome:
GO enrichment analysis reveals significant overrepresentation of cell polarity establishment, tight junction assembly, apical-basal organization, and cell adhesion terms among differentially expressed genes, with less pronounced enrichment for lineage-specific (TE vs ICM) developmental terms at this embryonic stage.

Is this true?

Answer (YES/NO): NO